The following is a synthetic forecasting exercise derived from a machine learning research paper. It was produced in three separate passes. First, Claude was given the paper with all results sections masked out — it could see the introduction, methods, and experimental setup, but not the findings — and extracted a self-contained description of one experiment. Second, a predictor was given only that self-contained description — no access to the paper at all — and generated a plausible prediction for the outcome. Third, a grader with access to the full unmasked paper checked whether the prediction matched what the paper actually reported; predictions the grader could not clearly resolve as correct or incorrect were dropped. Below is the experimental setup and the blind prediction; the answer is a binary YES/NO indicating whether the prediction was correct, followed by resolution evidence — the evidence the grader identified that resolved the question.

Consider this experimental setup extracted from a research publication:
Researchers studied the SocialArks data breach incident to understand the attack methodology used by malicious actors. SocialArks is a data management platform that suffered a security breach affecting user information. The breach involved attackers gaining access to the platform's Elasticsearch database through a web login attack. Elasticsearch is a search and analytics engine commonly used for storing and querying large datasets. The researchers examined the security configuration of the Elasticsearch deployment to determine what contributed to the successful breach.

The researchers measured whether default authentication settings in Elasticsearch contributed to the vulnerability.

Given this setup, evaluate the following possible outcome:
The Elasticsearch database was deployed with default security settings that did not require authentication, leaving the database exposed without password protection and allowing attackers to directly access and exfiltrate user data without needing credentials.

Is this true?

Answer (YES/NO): NO